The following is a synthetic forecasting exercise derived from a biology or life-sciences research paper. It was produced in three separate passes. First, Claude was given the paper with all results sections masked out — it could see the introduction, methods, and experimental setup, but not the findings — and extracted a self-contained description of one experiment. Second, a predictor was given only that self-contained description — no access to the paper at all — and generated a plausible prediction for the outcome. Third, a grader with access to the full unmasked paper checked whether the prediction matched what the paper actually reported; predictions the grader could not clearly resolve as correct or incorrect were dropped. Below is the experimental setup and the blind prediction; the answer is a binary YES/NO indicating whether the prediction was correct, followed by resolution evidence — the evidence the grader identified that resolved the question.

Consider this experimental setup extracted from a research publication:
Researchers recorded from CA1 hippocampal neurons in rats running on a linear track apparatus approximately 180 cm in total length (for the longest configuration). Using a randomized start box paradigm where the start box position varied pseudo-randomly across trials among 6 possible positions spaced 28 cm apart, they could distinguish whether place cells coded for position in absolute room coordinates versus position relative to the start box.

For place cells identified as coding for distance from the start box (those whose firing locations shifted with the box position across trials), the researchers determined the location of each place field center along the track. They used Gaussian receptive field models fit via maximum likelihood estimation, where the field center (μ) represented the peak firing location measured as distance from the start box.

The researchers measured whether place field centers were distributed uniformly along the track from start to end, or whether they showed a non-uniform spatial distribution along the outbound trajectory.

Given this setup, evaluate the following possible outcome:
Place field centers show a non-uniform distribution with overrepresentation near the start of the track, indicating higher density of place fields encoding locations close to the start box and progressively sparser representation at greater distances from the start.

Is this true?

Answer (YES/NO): YES